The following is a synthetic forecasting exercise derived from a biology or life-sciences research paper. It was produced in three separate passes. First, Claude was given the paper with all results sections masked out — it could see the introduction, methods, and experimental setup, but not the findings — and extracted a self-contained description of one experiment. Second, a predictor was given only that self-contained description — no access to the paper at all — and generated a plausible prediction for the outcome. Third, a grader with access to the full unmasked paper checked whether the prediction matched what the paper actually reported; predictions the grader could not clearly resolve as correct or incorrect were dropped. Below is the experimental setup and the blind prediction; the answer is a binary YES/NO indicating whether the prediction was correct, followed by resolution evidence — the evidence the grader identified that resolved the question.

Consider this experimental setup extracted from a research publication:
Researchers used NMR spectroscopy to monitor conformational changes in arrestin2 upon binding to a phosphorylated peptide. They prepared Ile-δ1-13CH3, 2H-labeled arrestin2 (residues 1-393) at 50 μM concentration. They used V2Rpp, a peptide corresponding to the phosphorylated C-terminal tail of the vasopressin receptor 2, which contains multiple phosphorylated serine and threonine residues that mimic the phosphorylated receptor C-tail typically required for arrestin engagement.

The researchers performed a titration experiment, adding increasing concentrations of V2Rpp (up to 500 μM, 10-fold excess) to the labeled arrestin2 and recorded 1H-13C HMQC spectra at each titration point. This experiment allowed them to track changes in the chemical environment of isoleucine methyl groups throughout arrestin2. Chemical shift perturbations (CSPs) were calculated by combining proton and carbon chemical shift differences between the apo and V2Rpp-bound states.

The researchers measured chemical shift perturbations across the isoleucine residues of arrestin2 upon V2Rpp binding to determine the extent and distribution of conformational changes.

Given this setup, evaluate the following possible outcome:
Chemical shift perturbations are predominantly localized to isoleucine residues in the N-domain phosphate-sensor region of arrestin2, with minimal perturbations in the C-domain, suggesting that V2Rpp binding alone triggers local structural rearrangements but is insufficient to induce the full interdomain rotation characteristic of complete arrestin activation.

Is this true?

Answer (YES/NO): NO